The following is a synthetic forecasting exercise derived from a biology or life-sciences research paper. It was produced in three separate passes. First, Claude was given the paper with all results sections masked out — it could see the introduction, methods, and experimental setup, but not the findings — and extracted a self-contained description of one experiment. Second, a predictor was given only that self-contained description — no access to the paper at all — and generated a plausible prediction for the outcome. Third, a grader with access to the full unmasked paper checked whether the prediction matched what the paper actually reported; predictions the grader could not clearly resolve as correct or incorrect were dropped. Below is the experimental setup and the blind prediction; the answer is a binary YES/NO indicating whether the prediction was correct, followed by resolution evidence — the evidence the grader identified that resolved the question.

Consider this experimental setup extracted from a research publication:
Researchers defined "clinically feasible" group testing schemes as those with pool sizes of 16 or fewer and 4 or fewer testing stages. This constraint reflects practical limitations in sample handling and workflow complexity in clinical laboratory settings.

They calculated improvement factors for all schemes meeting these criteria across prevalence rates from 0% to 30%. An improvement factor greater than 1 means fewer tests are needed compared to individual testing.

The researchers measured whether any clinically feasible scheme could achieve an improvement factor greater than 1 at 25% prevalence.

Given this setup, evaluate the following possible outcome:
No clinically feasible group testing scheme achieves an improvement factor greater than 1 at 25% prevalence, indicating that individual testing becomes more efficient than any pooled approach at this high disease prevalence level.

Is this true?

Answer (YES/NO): NO